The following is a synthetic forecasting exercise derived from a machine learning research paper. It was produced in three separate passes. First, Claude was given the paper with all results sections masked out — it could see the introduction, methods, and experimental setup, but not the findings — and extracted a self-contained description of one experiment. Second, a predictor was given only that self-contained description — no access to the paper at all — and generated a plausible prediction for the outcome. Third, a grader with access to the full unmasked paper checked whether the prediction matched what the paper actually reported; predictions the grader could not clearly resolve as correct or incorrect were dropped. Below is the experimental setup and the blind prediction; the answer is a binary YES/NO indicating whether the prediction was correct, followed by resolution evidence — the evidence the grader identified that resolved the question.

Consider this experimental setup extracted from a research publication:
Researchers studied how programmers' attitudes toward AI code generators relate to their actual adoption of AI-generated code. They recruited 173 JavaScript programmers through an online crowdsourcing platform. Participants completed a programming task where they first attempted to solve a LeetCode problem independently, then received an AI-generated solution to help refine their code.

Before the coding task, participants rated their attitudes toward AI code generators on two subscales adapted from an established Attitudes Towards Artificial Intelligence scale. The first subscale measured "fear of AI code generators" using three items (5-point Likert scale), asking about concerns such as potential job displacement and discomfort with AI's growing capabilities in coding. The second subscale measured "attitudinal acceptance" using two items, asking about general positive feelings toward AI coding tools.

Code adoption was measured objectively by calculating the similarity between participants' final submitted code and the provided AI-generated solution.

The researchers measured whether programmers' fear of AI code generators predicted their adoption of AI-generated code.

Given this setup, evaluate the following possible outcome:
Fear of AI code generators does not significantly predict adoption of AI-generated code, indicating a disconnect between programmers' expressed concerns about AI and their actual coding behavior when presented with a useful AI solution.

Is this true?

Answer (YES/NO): YES